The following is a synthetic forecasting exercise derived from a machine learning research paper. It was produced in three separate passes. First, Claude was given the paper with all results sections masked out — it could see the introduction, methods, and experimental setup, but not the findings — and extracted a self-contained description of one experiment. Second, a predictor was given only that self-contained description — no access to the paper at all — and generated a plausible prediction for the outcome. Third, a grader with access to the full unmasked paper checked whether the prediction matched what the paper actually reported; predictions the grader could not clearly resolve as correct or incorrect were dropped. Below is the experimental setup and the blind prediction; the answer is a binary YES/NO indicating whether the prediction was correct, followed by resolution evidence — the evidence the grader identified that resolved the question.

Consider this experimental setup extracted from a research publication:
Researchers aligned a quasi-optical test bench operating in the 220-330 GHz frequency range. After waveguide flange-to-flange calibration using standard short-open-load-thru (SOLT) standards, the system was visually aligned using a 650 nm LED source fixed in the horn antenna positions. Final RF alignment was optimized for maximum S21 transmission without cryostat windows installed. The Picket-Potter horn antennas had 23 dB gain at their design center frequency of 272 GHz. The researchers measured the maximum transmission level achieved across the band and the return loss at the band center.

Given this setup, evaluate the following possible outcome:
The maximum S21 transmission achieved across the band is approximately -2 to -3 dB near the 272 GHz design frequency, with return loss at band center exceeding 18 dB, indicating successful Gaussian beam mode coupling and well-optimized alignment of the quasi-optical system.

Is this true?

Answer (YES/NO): NO